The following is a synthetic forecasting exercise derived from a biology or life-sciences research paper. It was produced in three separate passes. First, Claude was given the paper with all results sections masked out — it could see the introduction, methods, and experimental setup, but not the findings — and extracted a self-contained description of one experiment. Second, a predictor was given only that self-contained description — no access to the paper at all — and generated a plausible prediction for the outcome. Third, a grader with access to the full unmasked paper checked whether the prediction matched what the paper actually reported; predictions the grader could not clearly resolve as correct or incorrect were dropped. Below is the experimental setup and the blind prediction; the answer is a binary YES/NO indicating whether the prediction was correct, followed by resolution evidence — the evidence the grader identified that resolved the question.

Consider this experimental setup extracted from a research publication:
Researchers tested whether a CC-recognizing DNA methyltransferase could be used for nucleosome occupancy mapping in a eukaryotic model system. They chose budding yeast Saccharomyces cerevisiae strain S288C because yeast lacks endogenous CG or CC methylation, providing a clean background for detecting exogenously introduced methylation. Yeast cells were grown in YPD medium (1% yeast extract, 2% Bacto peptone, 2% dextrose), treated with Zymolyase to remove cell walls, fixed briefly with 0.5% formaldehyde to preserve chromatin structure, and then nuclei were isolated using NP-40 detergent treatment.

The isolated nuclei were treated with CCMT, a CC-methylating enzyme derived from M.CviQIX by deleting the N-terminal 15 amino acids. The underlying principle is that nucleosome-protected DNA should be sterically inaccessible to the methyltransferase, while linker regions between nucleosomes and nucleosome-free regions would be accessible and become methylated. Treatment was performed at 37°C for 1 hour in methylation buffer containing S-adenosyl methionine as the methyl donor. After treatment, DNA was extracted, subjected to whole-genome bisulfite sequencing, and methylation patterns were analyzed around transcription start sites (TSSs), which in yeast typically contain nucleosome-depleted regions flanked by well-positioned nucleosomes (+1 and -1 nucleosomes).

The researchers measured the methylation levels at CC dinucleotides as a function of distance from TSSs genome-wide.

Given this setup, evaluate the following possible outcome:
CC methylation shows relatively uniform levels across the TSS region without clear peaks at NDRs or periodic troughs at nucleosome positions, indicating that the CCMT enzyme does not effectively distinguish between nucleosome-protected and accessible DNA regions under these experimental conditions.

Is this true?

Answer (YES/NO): NO